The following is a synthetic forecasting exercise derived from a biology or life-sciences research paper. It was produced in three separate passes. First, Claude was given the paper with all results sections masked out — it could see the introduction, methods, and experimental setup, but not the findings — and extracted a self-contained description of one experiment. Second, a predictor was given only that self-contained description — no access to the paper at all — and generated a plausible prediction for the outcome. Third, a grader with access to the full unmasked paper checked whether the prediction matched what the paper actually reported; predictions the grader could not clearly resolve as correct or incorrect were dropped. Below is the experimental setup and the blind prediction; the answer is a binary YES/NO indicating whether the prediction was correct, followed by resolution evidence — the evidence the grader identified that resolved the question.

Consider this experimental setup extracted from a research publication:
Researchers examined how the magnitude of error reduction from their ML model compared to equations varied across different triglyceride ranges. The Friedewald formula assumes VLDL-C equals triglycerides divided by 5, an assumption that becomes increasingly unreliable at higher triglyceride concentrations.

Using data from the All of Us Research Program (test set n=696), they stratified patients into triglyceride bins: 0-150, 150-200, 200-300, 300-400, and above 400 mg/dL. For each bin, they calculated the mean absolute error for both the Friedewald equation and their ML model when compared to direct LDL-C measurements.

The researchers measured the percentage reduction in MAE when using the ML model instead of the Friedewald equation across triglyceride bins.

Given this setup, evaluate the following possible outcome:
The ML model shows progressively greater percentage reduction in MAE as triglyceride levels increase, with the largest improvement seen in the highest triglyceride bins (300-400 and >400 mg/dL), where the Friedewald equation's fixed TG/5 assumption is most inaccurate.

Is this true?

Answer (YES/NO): YES